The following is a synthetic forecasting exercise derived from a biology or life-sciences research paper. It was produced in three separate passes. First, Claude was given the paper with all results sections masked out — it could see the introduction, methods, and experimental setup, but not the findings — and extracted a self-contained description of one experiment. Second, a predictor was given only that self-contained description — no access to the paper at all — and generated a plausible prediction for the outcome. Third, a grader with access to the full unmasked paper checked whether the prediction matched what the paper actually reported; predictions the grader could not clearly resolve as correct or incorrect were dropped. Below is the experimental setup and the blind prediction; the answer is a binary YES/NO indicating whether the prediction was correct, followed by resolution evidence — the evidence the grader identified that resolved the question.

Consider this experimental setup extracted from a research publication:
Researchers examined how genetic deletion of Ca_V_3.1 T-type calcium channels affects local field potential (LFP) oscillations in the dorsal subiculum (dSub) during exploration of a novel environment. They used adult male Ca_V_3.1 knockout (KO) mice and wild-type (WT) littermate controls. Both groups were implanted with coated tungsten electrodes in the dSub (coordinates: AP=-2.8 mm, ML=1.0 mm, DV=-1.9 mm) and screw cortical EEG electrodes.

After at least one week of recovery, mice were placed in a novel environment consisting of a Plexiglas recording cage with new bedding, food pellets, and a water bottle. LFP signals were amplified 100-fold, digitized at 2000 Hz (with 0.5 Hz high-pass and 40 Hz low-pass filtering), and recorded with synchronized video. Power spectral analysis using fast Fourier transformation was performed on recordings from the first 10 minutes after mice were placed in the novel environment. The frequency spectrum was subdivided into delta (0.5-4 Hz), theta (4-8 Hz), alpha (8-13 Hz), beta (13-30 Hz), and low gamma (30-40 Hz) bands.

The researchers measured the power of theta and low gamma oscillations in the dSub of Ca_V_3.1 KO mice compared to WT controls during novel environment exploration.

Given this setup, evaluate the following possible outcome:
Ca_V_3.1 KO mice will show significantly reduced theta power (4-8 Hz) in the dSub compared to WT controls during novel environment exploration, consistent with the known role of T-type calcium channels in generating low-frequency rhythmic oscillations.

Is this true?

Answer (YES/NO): NO